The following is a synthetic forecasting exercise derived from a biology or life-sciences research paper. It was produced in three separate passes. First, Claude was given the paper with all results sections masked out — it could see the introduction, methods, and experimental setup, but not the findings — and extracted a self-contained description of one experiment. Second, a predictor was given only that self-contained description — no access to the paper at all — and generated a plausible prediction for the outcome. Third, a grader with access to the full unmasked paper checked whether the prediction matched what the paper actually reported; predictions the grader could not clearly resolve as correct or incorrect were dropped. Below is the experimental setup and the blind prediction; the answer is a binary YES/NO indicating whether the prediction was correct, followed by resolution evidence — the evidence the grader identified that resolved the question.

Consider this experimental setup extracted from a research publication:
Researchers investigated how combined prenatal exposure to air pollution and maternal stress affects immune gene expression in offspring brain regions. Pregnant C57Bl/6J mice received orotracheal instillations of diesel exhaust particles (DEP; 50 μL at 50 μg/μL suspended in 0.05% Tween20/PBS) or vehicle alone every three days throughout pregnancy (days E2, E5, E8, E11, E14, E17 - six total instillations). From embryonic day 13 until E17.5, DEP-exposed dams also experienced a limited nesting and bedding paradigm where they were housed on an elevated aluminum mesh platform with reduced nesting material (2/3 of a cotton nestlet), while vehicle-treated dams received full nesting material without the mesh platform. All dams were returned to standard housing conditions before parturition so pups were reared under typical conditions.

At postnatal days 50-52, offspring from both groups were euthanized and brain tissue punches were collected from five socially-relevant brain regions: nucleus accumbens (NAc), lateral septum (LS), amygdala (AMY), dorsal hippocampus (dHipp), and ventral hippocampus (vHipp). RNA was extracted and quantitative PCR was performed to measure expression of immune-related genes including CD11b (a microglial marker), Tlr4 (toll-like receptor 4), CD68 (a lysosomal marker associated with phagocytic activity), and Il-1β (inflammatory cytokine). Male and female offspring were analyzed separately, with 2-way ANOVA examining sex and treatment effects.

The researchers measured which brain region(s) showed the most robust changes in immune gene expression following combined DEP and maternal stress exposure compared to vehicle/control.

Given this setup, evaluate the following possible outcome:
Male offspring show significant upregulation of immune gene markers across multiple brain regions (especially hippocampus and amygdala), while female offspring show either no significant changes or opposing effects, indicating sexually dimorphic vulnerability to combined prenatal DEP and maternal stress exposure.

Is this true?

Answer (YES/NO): NO